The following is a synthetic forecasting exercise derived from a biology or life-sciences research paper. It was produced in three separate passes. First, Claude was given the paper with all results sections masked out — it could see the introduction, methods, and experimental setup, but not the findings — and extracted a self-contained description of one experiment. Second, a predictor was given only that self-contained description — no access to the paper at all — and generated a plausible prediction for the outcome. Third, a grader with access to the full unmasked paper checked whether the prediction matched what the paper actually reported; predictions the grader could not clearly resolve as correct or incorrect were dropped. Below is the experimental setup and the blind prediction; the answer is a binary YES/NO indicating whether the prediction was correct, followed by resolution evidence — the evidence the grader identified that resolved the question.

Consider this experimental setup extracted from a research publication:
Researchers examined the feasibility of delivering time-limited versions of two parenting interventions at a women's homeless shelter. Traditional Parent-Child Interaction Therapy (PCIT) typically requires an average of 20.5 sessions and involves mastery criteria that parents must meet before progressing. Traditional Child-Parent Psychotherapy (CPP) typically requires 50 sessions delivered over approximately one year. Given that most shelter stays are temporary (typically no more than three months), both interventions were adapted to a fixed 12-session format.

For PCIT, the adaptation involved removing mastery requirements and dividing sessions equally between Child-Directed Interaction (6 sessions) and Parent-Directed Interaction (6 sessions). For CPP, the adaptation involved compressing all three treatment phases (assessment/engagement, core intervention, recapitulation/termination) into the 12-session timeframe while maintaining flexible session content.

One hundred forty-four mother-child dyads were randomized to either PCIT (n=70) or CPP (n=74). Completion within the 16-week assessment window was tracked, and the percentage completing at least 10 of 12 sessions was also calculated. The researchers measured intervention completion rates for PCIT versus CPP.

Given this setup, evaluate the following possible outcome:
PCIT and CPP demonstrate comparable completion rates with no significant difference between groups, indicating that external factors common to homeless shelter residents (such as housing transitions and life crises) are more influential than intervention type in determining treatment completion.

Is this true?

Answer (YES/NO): YES